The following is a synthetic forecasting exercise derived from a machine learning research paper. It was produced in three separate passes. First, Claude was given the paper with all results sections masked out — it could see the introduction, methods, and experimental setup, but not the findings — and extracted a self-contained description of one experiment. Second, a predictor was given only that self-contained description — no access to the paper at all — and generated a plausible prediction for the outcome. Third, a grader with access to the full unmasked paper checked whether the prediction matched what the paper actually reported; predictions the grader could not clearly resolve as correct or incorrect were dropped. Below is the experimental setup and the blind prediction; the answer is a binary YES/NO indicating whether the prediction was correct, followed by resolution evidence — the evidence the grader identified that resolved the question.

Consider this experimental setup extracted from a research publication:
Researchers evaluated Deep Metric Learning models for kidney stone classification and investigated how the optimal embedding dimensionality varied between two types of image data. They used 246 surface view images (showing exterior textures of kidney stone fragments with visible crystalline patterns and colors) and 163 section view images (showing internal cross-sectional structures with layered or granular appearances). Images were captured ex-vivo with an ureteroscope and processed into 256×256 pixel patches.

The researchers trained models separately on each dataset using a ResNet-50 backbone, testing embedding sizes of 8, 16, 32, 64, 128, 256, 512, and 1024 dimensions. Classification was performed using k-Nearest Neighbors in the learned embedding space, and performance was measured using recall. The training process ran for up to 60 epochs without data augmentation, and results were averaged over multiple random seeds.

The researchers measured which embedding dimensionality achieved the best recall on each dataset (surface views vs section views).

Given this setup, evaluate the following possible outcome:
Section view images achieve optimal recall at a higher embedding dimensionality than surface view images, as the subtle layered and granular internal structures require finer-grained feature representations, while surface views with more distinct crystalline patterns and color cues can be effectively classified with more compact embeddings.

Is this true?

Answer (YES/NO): NO